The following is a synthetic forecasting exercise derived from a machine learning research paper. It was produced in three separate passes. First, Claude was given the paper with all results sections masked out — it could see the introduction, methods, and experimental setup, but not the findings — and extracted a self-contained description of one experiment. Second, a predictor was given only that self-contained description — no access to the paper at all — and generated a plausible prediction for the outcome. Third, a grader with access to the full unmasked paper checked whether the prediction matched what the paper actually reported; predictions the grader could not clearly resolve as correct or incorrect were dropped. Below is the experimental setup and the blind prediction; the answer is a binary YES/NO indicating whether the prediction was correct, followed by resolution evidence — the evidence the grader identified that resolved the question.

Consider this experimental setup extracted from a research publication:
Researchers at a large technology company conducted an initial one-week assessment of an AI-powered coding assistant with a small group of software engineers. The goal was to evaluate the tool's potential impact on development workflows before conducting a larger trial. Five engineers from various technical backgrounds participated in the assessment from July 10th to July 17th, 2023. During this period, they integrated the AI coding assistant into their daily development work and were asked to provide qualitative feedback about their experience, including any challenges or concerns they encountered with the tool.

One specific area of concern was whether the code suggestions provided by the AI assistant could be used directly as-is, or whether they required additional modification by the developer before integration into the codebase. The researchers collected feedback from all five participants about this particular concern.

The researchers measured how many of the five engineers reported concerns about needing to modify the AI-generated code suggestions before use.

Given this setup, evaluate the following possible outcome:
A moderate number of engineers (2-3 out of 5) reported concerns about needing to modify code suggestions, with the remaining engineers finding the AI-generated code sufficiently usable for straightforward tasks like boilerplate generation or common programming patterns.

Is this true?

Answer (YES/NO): YES